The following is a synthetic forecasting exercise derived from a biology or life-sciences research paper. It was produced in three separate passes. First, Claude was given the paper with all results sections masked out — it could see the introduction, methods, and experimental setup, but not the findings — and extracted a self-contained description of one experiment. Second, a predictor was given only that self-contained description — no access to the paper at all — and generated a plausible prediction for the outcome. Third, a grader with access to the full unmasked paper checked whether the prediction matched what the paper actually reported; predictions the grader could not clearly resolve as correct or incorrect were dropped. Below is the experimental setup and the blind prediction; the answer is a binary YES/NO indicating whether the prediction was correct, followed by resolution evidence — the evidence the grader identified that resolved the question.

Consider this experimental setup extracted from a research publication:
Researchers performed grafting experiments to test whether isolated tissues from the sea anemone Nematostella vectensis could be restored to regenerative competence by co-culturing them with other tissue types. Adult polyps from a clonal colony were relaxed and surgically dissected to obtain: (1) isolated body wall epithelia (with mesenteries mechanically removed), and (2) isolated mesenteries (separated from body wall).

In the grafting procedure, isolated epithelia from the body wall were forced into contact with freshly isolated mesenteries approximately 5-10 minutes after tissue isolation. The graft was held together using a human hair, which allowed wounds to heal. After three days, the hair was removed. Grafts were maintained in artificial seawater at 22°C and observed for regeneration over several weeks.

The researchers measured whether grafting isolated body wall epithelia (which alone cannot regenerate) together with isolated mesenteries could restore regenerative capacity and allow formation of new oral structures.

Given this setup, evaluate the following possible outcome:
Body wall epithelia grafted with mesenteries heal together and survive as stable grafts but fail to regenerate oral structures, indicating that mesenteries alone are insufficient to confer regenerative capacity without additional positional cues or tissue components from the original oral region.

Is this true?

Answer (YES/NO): NO